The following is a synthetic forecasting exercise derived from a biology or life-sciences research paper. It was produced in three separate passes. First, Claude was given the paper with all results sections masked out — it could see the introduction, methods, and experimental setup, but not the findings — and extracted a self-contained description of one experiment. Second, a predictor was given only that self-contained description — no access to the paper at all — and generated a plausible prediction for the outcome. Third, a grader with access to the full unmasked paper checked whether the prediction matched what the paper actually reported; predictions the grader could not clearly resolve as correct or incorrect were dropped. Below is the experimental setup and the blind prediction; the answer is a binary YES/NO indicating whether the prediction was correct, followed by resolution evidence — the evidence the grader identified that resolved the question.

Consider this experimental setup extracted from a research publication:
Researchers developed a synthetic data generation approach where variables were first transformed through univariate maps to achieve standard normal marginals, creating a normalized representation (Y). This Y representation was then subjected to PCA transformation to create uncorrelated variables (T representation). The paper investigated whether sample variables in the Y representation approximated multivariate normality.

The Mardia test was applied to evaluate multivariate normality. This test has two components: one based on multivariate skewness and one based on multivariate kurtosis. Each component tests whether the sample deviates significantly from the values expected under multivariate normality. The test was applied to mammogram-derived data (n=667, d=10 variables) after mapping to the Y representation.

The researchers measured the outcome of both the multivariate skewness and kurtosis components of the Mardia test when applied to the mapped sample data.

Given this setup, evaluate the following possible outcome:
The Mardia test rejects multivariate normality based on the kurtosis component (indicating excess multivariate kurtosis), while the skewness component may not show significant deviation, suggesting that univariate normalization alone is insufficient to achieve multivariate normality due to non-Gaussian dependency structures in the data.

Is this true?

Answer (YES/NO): NO